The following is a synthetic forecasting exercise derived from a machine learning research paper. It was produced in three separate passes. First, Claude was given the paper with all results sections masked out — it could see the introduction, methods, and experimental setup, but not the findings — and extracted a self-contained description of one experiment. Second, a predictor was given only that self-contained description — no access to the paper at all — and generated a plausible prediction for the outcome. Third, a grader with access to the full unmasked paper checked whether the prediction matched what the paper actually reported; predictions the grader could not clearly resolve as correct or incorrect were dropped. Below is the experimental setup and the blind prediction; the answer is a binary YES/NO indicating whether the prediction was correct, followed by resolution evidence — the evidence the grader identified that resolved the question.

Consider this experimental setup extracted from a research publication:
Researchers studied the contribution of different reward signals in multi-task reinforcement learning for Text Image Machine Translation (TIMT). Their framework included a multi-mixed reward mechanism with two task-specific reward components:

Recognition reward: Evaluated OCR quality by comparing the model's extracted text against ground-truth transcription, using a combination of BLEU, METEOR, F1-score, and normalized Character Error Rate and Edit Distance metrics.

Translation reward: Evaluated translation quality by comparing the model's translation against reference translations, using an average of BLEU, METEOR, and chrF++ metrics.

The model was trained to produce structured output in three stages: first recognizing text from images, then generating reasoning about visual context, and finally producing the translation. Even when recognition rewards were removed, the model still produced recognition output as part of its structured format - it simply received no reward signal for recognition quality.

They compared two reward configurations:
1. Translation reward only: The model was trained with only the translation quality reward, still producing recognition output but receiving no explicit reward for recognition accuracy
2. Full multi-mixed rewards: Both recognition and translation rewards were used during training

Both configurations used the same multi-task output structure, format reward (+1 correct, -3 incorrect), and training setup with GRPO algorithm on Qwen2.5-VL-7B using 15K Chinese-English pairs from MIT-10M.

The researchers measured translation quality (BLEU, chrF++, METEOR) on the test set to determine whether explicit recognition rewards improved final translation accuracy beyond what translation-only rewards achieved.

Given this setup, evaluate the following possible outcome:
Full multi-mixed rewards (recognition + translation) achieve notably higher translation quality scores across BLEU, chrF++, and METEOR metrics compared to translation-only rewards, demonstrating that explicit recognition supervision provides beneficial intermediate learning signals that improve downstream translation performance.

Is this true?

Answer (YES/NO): YES